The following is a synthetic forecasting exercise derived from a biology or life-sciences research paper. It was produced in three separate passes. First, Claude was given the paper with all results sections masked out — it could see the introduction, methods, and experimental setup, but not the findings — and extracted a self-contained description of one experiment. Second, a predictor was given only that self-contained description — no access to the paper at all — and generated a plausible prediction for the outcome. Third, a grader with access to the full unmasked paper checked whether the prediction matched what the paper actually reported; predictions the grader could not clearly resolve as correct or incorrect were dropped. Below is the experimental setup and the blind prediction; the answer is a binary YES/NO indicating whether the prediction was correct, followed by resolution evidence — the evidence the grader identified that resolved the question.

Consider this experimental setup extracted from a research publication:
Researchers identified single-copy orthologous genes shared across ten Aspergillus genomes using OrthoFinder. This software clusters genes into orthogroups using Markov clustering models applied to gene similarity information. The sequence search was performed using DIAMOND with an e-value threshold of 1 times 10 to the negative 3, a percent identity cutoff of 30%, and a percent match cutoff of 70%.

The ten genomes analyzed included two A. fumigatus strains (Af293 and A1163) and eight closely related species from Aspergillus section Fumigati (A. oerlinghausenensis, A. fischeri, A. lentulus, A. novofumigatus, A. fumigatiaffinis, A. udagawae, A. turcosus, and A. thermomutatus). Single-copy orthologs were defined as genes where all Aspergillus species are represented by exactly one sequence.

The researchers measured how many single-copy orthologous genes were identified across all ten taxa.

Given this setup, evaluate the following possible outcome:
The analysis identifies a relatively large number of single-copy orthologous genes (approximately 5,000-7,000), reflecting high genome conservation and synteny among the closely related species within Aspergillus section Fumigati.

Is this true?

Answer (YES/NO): YES